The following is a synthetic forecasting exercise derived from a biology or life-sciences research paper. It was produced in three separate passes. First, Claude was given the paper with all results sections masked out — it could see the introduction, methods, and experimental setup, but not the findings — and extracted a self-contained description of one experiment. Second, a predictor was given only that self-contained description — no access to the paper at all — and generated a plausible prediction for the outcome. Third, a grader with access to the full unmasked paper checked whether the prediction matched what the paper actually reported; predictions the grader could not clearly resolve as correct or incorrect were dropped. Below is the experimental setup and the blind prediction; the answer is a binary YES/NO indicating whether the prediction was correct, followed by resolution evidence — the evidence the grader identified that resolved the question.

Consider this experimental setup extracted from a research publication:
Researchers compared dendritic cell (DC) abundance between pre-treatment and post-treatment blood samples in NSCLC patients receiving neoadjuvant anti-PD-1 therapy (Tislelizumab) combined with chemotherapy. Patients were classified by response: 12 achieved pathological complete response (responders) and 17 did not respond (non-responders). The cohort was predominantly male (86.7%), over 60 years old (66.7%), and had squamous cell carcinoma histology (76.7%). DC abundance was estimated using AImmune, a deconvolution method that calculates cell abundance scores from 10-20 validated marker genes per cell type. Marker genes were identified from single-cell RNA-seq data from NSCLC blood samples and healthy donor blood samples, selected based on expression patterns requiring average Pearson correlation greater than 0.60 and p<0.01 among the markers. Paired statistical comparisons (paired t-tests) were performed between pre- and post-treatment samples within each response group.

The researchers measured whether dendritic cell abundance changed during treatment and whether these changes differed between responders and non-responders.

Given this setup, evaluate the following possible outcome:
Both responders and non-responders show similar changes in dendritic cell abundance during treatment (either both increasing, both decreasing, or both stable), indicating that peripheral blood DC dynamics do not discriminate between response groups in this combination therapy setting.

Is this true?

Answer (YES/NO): YES